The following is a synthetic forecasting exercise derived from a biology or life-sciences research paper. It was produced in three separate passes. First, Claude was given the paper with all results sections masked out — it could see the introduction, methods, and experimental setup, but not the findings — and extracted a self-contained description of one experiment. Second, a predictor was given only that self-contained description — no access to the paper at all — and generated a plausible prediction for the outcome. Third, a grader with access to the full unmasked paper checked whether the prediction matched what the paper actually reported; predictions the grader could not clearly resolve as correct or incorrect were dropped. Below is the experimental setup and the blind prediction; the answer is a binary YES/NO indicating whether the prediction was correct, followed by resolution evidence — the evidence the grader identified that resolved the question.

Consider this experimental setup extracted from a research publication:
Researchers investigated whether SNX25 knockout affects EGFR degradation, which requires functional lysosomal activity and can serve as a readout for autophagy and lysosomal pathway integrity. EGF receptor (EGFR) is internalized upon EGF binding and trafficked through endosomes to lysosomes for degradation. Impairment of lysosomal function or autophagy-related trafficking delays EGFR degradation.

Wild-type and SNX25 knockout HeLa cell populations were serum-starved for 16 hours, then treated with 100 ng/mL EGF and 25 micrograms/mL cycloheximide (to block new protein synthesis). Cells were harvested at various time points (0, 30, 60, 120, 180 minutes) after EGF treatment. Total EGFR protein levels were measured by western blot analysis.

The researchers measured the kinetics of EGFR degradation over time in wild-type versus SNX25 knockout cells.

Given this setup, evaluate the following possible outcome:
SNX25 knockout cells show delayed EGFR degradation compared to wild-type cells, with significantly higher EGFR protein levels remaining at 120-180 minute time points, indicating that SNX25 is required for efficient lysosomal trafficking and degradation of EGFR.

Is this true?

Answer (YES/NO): NO